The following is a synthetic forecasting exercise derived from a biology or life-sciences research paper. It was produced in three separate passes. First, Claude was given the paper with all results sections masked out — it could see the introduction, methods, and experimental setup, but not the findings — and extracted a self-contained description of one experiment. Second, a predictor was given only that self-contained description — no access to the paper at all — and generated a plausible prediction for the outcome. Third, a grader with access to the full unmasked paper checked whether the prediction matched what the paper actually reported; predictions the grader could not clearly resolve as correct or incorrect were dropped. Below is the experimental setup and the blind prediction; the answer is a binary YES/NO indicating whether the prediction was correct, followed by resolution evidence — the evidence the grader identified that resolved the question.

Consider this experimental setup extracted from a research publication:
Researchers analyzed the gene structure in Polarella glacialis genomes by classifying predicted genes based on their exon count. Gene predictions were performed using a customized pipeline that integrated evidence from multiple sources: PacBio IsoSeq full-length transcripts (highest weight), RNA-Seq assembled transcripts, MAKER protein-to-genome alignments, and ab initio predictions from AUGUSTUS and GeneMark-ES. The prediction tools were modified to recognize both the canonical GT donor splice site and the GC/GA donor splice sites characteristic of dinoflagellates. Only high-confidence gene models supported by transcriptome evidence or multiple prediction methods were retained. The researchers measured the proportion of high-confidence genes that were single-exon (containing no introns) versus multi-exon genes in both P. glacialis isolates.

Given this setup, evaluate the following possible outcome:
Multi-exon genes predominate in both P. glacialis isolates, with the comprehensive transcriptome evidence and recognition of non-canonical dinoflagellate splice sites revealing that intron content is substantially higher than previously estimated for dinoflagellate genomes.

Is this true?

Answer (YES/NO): NO